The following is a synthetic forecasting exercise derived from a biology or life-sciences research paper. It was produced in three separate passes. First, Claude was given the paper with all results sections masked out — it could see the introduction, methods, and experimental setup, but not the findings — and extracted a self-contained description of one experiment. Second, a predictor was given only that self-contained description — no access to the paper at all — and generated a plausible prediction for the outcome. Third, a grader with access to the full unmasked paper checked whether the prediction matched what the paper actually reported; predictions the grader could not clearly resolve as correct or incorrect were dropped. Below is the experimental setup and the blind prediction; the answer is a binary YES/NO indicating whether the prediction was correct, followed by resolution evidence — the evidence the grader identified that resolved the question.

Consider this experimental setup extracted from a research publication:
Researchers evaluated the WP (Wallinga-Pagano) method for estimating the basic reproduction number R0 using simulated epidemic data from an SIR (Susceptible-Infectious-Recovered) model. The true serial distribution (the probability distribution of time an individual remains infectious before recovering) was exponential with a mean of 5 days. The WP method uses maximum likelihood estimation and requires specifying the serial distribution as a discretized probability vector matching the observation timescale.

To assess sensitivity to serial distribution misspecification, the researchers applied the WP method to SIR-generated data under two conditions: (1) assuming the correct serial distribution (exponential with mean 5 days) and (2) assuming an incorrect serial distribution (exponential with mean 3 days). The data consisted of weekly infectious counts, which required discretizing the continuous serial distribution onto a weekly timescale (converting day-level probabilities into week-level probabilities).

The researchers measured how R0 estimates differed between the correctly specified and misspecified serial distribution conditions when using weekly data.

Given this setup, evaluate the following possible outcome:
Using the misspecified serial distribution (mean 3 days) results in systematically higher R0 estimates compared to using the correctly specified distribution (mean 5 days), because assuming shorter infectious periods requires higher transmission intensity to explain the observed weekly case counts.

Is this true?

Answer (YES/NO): NO